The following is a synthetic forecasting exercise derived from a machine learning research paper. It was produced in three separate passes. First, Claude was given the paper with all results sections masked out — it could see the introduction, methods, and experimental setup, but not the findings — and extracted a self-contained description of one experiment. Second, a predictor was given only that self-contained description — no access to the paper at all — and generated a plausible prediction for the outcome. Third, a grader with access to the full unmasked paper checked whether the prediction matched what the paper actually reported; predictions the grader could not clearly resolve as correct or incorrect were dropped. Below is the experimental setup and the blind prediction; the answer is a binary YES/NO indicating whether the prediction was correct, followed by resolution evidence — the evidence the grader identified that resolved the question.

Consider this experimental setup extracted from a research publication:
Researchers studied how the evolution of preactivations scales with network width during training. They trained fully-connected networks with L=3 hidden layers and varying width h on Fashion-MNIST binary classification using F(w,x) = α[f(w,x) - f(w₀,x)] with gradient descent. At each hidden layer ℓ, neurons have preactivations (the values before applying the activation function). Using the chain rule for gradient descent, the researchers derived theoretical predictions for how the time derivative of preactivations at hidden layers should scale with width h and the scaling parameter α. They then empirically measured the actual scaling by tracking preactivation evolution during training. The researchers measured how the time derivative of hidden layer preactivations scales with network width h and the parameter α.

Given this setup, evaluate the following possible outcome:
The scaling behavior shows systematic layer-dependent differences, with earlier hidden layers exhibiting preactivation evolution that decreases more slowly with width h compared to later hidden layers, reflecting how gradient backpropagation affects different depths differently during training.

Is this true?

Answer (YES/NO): NO